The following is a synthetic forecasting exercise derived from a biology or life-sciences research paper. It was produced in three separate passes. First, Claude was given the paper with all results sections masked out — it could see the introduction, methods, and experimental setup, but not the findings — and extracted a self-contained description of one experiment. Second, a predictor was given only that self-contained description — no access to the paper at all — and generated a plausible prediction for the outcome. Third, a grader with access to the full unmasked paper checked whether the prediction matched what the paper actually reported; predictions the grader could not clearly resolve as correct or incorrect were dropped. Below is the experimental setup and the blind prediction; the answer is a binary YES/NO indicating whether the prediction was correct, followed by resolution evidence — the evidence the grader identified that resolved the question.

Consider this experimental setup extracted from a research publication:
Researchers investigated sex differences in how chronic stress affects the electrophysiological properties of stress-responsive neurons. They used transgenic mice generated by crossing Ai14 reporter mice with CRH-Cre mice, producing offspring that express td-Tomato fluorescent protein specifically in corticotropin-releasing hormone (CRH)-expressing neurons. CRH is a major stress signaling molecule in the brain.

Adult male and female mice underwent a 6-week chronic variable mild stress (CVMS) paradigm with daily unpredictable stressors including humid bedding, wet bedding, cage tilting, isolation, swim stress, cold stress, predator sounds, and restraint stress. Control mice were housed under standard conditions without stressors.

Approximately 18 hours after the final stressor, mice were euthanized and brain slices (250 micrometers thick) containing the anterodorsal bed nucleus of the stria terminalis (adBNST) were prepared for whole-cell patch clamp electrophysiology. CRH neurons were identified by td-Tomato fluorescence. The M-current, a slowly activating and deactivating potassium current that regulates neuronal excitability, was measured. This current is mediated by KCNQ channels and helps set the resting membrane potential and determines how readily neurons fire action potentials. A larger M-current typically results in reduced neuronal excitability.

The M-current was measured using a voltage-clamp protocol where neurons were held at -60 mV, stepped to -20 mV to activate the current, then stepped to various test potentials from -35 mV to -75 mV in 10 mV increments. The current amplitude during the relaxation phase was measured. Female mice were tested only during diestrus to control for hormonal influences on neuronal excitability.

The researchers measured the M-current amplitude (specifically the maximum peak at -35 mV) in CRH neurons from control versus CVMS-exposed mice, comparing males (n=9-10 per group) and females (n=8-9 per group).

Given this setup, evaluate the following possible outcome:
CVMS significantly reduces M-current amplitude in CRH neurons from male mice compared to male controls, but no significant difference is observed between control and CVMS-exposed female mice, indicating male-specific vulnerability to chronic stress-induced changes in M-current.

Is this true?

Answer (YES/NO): YES